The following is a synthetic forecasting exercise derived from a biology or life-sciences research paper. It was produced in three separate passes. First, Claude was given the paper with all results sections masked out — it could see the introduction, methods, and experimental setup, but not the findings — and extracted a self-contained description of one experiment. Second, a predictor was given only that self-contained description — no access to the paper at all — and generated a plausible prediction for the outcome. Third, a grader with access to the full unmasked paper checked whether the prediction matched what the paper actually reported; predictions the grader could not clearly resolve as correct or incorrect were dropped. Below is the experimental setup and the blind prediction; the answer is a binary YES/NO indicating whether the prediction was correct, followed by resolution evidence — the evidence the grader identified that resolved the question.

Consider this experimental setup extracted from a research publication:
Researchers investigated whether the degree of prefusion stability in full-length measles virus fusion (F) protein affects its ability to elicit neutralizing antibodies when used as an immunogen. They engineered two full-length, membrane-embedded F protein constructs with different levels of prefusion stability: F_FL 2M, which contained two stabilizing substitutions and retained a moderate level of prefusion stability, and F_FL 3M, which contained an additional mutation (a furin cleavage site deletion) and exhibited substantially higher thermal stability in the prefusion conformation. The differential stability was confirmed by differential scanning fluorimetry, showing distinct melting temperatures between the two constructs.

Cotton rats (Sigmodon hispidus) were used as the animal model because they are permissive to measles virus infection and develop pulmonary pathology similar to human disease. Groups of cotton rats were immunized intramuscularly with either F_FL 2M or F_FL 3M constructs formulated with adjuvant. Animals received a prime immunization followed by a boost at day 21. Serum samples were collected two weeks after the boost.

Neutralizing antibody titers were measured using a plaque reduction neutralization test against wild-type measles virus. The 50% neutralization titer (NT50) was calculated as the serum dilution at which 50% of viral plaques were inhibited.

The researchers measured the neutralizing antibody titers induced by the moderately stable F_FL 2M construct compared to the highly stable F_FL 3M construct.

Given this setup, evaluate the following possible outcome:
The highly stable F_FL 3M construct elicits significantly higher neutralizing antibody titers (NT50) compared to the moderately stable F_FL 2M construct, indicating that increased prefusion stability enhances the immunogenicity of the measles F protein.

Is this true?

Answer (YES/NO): YES